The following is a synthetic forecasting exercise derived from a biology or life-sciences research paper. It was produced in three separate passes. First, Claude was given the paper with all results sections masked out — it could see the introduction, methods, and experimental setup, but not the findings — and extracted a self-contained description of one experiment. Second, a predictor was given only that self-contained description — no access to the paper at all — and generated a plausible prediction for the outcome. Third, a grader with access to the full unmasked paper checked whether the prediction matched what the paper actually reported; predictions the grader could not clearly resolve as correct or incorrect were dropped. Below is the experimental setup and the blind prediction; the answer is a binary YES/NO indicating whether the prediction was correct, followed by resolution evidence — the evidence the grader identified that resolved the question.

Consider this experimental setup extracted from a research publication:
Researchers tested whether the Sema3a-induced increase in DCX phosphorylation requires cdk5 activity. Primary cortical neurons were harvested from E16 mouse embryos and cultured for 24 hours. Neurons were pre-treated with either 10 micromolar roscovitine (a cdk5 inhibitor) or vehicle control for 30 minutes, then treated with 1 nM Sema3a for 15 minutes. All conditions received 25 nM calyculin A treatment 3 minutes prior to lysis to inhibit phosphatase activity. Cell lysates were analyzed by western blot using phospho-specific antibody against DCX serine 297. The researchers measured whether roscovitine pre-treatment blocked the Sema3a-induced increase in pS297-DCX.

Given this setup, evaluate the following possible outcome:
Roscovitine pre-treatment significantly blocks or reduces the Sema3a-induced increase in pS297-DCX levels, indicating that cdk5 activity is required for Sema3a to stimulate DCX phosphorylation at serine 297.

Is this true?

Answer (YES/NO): YES